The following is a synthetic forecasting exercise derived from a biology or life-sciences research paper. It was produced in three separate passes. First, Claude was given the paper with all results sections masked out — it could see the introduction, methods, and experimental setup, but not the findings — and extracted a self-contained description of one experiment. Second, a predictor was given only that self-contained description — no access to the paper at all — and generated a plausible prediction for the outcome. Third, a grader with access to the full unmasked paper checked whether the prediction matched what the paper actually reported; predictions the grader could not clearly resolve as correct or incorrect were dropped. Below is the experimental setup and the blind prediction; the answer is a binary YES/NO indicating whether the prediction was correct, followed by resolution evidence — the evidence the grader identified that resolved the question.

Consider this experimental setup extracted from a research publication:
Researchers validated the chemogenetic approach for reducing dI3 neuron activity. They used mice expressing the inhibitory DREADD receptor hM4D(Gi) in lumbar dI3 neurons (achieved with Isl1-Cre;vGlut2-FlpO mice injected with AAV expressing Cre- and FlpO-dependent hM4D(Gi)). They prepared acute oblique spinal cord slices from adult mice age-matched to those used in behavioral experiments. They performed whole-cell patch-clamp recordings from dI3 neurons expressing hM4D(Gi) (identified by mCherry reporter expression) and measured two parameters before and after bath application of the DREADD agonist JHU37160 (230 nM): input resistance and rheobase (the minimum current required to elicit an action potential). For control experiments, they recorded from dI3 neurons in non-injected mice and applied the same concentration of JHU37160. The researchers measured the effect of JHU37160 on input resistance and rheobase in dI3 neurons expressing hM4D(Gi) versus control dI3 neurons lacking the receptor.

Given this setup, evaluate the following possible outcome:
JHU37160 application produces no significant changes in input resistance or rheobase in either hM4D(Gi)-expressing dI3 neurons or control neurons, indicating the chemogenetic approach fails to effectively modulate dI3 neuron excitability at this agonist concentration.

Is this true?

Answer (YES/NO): NO